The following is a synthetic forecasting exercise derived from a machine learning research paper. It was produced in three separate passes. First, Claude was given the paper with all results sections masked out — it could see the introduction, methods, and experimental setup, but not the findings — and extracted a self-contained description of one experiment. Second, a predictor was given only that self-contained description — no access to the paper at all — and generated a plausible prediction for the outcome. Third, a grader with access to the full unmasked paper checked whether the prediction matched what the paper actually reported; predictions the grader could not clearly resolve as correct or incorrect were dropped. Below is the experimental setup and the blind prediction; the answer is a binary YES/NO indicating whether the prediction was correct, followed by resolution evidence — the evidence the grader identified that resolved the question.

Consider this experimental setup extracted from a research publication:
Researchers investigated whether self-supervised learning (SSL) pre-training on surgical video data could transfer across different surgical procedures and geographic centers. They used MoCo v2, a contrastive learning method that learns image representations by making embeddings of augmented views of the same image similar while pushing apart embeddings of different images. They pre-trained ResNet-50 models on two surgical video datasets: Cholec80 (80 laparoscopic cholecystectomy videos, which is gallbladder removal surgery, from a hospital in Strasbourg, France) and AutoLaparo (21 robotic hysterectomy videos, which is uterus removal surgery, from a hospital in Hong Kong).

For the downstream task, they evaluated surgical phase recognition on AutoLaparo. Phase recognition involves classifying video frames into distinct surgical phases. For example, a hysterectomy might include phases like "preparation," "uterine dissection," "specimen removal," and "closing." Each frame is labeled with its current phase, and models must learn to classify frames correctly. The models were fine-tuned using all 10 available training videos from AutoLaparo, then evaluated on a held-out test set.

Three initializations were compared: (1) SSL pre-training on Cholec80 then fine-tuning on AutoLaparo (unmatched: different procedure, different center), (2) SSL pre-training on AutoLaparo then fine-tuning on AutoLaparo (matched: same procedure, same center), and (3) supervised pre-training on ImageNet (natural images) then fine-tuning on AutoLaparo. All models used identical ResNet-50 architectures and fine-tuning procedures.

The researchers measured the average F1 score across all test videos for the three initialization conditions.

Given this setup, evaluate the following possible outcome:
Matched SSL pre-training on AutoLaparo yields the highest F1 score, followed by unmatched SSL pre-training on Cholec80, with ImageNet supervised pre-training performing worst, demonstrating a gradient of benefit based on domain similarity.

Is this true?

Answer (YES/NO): NO